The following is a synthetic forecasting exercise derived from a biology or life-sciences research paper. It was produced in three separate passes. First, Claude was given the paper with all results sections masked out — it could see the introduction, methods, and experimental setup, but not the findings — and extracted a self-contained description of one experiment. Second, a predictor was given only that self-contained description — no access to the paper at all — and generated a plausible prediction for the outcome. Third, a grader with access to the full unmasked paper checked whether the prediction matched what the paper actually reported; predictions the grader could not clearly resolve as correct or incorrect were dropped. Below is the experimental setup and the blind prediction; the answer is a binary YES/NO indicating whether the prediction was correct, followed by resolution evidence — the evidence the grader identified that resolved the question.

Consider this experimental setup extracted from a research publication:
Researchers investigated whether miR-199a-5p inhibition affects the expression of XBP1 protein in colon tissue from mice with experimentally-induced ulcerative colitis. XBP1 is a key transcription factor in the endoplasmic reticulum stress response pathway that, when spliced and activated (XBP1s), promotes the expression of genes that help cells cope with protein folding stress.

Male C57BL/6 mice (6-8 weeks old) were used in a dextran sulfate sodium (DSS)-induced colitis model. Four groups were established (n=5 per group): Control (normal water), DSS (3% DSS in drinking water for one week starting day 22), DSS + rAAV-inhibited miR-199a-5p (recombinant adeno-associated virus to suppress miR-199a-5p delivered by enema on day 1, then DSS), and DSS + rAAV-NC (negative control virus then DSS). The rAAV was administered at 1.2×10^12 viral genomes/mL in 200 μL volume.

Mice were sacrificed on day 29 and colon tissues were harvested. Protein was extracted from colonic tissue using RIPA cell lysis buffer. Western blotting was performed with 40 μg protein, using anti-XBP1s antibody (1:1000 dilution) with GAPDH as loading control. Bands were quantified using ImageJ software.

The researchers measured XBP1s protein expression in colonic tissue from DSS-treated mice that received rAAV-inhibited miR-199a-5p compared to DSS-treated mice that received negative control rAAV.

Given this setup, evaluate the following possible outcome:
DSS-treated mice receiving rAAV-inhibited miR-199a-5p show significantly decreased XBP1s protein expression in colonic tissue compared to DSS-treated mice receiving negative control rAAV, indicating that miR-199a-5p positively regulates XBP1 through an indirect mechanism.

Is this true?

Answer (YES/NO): NO